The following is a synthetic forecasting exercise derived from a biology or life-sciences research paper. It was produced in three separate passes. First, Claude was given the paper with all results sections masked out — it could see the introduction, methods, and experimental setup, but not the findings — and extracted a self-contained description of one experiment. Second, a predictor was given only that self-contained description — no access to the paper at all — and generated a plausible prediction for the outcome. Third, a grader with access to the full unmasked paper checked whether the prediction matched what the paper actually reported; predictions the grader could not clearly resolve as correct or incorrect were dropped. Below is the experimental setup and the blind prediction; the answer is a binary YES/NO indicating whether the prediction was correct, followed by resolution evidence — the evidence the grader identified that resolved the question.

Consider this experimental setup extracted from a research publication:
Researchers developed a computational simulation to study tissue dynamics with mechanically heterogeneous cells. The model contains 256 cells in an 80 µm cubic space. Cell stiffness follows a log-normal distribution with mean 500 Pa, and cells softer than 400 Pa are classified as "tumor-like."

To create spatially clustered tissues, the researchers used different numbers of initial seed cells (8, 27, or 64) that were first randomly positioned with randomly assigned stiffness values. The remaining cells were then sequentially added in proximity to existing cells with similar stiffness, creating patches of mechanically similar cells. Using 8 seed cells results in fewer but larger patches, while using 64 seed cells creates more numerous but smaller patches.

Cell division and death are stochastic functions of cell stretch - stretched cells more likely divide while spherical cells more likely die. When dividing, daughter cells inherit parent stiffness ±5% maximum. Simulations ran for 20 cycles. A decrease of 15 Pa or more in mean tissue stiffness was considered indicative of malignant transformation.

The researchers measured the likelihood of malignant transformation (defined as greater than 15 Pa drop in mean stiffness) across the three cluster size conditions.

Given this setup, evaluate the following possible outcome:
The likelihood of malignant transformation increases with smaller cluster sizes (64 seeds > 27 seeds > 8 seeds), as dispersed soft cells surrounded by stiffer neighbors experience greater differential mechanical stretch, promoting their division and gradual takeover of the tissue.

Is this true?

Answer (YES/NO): NO